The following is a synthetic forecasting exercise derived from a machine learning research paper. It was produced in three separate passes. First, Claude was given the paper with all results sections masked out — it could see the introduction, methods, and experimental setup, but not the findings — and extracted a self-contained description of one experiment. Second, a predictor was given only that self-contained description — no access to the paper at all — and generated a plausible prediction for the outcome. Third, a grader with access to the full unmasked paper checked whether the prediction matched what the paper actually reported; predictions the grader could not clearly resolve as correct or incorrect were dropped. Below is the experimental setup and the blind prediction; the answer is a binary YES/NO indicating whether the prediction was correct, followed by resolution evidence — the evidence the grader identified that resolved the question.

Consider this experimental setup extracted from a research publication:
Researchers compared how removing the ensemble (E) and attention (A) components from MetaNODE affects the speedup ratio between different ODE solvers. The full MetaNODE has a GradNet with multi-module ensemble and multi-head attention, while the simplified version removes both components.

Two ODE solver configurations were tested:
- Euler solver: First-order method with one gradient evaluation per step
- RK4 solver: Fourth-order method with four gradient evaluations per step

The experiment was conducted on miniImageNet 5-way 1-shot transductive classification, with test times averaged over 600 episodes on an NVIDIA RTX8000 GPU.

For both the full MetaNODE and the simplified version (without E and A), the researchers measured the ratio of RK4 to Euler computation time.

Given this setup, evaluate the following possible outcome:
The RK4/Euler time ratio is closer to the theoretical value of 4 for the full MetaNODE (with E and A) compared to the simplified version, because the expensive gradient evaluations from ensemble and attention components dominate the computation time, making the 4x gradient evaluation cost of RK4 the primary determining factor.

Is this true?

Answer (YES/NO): YES